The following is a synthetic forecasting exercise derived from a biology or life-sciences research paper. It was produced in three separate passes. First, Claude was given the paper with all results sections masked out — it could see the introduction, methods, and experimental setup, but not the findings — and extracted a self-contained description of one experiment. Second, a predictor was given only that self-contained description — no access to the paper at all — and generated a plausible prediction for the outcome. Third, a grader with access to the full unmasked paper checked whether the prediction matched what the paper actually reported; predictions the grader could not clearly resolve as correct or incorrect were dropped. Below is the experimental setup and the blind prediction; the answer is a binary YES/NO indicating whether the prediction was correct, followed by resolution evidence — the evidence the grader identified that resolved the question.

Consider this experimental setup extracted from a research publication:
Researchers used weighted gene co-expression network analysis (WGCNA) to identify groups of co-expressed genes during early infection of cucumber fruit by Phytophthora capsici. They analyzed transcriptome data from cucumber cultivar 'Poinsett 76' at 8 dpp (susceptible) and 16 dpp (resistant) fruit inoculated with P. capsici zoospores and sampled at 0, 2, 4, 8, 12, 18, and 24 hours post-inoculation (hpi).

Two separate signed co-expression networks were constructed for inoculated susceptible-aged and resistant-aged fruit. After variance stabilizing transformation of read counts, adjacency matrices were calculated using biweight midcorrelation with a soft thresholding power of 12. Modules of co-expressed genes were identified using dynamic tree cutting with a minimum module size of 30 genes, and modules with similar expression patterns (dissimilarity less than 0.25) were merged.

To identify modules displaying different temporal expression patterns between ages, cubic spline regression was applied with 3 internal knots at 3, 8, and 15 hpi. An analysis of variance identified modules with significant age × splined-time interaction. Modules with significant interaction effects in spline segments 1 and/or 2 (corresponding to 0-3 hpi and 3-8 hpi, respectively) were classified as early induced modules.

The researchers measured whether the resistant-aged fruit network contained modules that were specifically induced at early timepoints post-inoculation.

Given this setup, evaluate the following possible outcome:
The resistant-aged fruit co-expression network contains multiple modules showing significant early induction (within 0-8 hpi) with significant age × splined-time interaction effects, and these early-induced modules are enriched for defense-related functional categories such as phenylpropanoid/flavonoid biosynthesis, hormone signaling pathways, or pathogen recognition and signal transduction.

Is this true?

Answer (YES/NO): YES